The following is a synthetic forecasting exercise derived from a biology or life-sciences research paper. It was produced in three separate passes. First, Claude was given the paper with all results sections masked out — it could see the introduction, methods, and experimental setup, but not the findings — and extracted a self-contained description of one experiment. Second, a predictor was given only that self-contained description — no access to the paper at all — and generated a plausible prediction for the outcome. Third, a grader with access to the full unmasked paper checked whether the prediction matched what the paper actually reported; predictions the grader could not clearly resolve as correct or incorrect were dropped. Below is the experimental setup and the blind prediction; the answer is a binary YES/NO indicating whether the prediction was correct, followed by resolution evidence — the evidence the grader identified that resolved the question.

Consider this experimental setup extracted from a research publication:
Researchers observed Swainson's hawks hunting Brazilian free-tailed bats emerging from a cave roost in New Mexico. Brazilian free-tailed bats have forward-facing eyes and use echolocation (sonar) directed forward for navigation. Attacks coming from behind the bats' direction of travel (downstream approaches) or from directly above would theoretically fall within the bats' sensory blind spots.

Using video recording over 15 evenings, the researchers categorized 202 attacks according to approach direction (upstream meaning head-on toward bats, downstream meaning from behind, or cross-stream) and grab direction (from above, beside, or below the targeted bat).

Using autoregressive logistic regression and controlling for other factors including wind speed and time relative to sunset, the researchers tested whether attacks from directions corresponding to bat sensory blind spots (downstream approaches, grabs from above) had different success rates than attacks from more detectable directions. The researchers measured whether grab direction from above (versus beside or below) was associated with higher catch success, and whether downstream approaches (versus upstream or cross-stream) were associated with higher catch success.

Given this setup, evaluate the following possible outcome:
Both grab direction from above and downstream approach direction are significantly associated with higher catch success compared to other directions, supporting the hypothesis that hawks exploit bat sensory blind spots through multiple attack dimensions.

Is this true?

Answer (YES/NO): NO